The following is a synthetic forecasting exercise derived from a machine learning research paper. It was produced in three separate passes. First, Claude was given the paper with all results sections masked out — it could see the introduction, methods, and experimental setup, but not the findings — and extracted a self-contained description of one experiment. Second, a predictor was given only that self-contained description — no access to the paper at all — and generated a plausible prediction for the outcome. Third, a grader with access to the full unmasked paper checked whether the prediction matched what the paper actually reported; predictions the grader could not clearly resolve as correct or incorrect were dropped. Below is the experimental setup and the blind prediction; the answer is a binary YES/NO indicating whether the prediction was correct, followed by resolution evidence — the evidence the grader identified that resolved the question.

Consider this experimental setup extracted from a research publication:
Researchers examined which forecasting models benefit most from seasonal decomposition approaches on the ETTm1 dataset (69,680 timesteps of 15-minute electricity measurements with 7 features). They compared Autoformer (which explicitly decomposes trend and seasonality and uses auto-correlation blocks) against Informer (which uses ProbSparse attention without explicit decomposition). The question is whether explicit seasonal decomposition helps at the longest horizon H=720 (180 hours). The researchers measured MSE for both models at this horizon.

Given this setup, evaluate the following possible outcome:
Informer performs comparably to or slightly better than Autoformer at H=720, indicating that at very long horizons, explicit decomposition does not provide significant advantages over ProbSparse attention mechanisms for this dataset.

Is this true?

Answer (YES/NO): NO